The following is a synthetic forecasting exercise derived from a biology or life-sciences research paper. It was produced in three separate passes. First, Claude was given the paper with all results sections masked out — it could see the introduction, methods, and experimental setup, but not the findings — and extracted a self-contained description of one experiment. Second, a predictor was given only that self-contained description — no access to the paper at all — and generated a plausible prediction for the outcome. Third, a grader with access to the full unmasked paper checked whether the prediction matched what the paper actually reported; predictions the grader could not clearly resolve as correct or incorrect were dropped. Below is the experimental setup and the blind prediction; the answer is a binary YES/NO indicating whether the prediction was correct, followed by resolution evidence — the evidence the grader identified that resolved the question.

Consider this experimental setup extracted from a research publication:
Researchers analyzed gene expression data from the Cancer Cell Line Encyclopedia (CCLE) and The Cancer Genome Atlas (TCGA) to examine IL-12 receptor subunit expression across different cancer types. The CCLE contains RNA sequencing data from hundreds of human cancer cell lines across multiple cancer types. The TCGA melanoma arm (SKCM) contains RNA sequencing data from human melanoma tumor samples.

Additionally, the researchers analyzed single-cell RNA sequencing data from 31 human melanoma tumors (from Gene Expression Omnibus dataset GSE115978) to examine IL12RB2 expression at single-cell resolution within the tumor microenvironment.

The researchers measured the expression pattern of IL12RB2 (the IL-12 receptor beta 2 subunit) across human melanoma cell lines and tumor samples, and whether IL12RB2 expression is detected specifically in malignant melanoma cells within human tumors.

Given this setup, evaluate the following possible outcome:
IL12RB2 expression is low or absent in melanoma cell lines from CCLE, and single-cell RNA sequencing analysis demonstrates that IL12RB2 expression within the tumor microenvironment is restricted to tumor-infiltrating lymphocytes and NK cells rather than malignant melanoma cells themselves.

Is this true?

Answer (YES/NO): NO